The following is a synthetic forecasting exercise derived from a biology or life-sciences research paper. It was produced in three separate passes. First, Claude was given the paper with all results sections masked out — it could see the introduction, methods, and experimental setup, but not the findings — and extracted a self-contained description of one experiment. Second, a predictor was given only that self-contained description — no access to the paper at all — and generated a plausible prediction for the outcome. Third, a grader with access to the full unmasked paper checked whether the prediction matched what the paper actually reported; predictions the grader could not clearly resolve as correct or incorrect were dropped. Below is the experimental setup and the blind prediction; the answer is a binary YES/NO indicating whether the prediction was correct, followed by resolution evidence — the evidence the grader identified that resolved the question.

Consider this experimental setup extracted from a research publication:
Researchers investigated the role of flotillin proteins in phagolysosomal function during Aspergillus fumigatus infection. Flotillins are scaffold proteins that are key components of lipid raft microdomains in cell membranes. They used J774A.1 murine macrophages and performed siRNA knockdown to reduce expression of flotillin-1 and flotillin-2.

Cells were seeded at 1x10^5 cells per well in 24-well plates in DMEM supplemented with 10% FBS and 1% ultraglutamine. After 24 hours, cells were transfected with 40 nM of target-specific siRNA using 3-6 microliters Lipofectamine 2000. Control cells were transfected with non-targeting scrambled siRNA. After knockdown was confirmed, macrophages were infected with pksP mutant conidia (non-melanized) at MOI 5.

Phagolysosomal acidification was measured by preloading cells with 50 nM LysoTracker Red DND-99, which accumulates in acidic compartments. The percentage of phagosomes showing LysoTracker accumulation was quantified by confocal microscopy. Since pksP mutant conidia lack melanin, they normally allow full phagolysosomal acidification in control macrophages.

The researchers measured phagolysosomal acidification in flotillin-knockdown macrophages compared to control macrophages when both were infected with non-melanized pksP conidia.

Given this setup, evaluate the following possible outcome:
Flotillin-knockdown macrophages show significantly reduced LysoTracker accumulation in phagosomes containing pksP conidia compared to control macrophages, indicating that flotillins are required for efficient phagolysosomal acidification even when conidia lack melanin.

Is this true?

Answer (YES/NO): YES